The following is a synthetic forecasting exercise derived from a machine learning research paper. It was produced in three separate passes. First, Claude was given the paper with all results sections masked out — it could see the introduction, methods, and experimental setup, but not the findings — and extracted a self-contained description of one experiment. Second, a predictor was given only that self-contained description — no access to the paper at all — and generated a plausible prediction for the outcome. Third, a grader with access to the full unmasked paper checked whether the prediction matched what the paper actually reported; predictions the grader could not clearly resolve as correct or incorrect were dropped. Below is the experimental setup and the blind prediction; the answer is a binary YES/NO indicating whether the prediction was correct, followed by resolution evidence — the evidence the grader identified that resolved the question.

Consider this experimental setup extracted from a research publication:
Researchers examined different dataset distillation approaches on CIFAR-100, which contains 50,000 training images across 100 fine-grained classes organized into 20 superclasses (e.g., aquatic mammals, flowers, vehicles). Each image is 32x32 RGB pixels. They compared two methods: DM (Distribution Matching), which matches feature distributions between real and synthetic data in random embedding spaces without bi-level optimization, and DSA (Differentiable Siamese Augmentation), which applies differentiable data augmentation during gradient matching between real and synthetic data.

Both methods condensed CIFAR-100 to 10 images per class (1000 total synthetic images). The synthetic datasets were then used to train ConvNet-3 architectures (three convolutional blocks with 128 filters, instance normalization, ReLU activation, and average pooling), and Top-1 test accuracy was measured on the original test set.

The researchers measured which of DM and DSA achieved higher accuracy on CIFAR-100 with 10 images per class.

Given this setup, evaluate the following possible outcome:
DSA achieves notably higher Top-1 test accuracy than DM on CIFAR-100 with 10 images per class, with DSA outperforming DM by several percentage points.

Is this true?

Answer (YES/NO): YES